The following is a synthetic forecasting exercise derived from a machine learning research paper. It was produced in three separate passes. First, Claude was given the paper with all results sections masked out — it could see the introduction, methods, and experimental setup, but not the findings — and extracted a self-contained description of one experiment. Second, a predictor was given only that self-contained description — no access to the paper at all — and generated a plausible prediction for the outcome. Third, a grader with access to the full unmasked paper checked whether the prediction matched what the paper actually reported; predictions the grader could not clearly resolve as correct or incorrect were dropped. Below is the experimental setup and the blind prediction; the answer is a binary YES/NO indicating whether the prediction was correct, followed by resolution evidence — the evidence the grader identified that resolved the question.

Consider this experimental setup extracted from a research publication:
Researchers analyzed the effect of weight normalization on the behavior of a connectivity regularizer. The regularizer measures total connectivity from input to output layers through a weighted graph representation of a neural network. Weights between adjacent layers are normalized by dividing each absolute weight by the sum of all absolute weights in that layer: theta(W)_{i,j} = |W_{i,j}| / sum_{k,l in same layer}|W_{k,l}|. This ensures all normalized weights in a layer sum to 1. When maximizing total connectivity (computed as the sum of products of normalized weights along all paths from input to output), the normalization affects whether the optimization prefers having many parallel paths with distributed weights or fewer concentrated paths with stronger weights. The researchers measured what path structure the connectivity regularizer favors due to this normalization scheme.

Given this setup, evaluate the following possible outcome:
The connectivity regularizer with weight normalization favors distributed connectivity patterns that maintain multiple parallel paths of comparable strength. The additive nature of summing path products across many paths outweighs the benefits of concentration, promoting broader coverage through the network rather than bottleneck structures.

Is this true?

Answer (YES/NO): NO